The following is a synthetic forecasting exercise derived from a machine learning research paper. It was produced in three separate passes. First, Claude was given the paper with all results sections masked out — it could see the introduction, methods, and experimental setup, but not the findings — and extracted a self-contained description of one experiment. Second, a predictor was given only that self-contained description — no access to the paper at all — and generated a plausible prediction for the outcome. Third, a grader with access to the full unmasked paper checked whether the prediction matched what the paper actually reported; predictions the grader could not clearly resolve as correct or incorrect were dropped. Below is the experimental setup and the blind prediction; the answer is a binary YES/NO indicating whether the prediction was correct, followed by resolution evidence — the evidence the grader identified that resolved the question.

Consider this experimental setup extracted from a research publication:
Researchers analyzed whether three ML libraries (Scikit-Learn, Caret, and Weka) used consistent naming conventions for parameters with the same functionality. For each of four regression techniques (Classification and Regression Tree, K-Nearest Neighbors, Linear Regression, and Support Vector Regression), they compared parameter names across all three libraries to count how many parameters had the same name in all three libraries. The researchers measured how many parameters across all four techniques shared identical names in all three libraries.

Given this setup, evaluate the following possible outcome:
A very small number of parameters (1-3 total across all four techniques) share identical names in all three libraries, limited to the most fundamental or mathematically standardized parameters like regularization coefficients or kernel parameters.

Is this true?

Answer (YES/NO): YES